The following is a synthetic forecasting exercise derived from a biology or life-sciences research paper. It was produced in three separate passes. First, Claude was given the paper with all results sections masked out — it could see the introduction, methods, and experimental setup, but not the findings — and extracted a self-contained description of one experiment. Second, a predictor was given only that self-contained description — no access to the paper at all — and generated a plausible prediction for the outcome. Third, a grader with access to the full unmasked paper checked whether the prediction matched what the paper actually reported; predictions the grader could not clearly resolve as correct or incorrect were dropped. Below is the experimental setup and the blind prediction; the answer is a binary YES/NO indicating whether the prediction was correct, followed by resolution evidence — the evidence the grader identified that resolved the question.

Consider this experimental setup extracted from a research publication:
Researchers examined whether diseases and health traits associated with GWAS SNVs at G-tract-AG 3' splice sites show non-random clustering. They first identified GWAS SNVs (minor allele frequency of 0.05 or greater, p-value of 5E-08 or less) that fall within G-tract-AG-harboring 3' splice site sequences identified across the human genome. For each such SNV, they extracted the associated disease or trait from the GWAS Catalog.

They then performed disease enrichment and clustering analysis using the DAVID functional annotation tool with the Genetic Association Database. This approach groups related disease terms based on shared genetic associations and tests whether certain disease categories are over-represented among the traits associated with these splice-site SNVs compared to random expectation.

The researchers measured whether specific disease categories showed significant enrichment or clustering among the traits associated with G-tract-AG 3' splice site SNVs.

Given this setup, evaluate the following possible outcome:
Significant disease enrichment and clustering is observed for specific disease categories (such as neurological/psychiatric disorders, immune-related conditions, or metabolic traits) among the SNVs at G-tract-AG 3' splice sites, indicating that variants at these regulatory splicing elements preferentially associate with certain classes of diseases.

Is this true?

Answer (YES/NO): YES